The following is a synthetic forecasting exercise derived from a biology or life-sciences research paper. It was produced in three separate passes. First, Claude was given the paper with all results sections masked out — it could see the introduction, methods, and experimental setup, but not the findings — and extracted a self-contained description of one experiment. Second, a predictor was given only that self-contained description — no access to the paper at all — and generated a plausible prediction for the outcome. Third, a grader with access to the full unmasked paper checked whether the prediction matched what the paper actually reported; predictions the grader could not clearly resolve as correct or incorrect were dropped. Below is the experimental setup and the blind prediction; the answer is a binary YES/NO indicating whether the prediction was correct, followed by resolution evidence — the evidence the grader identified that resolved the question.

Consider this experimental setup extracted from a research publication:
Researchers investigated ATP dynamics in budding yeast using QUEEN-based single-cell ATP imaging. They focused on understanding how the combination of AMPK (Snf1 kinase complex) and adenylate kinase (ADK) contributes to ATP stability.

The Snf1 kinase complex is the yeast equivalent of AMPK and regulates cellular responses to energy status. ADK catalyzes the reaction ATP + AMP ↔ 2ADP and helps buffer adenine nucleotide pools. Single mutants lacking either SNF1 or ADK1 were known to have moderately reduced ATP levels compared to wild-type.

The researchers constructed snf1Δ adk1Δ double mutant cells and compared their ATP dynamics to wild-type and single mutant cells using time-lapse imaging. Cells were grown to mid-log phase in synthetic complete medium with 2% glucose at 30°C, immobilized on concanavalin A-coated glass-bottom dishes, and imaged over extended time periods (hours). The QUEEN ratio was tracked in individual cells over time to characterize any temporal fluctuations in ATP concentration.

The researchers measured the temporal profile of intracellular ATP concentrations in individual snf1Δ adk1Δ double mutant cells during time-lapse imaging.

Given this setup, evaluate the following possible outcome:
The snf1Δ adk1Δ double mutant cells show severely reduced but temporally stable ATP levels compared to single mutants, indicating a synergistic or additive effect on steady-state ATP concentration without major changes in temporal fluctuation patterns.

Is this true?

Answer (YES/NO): NO